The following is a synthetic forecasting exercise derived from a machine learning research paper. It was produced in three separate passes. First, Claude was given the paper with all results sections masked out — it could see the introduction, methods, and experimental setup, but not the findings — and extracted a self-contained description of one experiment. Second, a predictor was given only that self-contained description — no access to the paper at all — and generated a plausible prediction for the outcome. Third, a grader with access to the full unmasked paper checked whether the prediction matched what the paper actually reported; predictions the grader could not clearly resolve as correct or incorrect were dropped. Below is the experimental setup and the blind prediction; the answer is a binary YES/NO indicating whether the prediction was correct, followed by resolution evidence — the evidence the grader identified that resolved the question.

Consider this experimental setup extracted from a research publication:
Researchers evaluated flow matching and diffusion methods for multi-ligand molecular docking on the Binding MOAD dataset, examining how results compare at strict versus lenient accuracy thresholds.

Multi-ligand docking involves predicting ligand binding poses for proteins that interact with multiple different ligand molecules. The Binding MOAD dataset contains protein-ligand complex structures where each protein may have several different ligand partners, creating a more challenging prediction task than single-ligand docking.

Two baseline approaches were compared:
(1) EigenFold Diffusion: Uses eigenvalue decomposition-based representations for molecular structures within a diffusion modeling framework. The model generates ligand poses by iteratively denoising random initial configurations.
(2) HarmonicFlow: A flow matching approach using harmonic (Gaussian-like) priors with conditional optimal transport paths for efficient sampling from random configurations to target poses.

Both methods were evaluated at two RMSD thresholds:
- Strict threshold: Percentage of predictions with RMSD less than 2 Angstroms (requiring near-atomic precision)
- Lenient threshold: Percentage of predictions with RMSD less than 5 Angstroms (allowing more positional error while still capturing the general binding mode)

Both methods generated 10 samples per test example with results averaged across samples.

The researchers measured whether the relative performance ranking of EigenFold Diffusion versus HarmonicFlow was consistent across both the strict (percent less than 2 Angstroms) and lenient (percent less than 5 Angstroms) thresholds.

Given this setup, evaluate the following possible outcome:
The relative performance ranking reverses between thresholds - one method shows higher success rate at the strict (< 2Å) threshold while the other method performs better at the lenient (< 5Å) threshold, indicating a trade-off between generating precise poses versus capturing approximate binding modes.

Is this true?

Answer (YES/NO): NO